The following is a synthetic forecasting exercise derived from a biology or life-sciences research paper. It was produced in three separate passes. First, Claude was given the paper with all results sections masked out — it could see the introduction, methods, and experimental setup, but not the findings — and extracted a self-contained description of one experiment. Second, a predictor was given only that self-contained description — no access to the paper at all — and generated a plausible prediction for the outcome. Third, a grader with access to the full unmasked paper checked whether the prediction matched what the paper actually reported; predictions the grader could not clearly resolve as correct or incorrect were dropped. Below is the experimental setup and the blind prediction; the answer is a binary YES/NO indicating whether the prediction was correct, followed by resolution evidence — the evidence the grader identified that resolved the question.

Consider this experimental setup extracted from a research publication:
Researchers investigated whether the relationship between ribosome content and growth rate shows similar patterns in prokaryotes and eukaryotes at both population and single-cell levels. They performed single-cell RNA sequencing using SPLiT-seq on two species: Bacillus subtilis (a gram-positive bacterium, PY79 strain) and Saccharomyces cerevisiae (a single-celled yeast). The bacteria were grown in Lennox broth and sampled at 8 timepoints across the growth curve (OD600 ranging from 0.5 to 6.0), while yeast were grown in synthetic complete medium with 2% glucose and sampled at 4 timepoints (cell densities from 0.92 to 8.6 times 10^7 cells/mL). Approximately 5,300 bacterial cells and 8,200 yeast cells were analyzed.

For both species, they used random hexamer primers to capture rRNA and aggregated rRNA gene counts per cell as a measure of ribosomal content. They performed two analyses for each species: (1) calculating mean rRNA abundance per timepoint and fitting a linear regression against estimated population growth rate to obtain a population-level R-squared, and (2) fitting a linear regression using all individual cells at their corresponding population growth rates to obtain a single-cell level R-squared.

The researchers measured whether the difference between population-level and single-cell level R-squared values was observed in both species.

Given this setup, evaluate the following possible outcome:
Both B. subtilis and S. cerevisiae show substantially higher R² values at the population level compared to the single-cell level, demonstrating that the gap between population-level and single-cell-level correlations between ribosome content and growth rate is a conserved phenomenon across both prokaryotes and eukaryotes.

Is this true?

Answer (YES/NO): YES